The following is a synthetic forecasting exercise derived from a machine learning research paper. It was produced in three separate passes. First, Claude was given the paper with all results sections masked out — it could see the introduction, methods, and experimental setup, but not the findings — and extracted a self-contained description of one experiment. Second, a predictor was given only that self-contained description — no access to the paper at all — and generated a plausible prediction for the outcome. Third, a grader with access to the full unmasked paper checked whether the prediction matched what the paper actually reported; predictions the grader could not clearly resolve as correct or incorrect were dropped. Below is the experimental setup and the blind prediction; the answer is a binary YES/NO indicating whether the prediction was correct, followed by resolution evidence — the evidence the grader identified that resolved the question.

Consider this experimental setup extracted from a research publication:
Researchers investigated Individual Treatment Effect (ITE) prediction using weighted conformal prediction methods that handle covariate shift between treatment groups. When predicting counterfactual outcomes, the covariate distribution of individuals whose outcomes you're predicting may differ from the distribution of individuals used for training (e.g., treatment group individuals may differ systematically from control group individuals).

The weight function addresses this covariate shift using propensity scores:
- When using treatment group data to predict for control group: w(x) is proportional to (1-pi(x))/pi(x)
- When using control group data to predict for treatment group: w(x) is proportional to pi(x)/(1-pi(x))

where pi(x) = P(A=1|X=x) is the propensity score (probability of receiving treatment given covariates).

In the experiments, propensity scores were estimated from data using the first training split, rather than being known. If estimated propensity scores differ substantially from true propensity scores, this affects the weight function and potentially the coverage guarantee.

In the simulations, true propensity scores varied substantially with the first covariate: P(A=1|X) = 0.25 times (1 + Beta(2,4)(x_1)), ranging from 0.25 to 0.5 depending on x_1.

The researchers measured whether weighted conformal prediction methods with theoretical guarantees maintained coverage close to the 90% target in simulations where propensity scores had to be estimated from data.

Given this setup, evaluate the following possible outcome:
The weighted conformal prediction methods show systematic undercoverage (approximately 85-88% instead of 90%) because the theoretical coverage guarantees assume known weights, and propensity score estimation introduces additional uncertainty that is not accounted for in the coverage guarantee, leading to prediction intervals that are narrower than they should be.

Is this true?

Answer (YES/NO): NO